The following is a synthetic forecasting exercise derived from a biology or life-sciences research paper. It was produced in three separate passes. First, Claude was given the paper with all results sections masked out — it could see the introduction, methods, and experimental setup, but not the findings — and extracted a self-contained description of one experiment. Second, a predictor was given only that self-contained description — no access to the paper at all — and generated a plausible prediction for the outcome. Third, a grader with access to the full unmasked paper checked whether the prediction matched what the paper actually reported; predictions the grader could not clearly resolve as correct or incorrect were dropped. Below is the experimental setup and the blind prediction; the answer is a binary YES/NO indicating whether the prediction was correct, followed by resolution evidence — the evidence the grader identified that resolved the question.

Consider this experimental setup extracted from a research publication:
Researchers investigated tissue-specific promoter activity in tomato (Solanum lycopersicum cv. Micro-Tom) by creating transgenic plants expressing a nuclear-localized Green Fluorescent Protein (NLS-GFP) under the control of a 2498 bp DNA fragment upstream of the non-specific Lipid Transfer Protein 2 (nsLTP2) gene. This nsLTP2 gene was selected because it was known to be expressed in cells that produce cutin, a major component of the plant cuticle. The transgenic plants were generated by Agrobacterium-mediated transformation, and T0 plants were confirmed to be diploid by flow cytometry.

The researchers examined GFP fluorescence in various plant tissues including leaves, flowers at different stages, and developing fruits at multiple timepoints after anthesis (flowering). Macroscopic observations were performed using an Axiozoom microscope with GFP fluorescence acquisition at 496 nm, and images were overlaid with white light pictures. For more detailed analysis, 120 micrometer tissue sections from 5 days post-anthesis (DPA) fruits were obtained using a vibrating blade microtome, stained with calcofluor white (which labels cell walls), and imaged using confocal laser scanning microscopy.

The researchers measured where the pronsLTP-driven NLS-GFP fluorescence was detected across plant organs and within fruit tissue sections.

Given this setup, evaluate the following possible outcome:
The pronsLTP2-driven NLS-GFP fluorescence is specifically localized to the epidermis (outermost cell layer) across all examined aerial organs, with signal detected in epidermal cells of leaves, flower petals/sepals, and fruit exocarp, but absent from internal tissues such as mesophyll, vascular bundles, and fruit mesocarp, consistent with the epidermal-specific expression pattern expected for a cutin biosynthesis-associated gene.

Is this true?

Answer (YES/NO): NO